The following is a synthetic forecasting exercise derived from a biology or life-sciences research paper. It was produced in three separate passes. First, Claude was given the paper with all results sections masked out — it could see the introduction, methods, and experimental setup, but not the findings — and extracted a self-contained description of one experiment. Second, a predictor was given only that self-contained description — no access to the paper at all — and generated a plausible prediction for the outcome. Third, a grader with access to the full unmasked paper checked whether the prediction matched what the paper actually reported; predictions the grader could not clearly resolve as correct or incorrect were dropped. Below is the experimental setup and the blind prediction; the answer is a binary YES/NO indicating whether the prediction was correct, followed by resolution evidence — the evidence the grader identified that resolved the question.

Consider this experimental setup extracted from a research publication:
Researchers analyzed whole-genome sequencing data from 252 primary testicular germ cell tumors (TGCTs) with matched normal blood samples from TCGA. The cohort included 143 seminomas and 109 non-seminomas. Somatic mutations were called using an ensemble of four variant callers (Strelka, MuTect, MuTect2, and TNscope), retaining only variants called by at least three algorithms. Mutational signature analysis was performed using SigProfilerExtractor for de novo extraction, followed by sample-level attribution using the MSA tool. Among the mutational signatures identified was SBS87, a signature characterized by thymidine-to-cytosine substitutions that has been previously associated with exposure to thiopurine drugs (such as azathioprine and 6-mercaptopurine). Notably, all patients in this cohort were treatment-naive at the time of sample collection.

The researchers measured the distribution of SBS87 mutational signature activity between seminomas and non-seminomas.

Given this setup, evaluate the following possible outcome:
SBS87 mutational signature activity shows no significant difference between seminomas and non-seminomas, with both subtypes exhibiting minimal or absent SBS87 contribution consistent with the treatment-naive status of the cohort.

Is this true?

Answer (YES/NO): NO